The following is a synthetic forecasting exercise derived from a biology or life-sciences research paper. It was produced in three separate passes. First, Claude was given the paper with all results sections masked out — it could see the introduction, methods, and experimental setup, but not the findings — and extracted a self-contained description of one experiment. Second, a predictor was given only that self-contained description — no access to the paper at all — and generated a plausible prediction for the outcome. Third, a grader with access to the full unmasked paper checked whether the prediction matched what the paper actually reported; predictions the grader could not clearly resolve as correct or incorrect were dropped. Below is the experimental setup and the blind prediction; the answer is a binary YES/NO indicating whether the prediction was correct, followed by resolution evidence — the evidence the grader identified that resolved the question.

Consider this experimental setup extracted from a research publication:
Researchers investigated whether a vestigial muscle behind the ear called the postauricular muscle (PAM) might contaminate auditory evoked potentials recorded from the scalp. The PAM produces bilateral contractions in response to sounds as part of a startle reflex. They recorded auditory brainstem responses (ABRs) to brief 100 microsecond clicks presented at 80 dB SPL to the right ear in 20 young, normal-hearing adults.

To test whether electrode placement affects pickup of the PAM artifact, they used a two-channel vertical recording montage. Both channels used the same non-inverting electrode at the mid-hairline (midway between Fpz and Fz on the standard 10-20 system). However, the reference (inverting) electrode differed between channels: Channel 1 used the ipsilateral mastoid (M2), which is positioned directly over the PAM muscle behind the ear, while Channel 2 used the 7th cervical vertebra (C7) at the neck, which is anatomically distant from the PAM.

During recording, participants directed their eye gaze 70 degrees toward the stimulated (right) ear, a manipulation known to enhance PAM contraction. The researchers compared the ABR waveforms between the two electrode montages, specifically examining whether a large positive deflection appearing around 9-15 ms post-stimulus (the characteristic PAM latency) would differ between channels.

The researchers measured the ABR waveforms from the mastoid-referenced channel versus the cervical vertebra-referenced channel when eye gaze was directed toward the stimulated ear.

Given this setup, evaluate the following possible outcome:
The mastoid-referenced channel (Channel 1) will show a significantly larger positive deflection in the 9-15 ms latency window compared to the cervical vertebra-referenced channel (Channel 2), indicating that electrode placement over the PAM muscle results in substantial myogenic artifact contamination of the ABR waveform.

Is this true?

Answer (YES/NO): YES